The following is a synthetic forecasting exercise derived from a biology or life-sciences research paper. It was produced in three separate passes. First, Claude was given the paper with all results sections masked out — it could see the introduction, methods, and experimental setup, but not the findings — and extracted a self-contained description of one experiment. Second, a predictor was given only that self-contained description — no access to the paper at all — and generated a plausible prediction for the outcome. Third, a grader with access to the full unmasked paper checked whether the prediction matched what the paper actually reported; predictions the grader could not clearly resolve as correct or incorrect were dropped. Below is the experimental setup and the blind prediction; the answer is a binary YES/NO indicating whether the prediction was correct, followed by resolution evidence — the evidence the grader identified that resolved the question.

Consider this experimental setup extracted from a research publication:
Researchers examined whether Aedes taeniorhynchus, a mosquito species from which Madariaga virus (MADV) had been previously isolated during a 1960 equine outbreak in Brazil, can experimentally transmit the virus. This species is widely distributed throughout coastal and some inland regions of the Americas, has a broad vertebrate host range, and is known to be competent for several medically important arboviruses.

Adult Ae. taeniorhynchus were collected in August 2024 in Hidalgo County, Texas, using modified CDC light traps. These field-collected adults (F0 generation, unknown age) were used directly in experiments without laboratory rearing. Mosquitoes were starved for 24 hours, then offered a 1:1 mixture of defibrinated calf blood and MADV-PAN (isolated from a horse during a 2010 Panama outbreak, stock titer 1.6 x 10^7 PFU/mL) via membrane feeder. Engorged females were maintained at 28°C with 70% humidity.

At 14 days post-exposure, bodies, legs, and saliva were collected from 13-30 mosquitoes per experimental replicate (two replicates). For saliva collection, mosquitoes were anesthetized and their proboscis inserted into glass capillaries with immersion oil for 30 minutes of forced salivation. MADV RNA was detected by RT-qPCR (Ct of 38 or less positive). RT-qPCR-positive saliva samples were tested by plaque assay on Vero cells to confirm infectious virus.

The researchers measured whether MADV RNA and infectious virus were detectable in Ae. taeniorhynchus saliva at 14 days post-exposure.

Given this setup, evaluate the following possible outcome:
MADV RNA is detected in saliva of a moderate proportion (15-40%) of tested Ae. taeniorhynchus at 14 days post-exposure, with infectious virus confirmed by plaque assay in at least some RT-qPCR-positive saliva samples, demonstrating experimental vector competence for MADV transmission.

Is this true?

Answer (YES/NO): YES